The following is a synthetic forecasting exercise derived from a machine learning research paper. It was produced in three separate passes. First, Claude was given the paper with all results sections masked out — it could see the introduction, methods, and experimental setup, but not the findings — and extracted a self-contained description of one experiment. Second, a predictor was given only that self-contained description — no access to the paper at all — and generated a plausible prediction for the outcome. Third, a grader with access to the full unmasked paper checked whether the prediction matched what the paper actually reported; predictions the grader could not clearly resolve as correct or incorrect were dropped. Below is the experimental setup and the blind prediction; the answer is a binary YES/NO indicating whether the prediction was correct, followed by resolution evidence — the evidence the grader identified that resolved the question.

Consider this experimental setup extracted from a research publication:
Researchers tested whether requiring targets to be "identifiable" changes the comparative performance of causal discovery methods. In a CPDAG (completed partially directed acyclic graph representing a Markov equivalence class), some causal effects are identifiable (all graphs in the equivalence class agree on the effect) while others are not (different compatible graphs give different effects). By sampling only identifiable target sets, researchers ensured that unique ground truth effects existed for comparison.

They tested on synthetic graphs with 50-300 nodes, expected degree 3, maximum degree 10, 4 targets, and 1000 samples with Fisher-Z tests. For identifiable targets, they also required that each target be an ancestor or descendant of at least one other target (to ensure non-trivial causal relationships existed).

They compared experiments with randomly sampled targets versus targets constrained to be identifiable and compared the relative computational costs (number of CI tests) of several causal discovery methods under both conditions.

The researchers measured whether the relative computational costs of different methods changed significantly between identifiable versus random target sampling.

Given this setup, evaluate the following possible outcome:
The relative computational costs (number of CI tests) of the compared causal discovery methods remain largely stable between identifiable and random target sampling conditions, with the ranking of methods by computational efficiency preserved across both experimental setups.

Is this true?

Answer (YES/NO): YES